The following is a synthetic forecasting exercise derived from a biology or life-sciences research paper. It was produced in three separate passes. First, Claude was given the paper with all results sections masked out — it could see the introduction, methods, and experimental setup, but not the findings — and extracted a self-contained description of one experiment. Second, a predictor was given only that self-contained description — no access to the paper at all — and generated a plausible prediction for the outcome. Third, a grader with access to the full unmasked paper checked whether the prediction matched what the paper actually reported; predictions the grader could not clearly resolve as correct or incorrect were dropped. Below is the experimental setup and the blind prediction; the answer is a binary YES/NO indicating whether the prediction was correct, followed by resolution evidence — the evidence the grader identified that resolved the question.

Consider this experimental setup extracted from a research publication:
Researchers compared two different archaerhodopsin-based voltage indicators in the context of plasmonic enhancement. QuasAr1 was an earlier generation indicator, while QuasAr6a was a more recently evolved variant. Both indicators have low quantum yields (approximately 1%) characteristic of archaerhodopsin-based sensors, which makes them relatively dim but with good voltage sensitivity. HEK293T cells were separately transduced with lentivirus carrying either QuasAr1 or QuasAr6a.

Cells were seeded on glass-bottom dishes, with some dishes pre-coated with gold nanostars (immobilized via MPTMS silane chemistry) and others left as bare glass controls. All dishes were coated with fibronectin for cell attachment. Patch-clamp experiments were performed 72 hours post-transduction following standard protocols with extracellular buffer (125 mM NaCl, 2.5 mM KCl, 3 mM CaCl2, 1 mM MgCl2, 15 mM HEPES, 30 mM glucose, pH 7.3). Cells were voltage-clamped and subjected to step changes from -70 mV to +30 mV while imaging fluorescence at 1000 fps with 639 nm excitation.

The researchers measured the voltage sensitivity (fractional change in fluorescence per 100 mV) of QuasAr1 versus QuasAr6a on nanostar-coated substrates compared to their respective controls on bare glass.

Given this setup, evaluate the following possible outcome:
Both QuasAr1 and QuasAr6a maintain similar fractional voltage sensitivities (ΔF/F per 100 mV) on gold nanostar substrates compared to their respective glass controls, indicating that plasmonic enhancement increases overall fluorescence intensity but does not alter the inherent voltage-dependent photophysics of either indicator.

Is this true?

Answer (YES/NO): NO